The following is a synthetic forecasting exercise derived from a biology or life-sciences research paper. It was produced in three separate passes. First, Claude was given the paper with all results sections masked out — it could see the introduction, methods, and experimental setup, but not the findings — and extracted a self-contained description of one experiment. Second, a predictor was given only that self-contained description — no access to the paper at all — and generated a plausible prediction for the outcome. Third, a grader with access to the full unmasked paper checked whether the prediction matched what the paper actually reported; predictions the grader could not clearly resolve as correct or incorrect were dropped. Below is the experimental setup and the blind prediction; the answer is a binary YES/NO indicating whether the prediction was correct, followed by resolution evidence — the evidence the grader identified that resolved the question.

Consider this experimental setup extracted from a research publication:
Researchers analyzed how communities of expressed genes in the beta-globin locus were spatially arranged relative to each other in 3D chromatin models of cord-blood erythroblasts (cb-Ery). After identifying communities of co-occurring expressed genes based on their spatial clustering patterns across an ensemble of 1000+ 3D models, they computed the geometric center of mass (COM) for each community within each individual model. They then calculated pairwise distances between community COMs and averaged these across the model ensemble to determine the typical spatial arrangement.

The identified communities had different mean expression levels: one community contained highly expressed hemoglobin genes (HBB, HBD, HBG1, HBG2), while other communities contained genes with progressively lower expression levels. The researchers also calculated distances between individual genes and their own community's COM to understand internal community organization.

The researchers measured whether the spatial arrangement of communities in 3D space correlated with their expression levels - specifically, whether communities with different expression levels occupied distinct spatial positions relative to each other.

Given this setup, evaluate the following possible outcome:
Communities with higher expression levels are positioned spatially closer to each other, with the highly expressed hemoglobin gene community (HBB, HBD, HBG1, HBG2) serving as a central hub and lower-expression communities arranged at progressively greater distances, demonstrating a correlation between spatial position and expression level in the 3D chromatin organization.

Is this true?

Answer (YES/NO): YES